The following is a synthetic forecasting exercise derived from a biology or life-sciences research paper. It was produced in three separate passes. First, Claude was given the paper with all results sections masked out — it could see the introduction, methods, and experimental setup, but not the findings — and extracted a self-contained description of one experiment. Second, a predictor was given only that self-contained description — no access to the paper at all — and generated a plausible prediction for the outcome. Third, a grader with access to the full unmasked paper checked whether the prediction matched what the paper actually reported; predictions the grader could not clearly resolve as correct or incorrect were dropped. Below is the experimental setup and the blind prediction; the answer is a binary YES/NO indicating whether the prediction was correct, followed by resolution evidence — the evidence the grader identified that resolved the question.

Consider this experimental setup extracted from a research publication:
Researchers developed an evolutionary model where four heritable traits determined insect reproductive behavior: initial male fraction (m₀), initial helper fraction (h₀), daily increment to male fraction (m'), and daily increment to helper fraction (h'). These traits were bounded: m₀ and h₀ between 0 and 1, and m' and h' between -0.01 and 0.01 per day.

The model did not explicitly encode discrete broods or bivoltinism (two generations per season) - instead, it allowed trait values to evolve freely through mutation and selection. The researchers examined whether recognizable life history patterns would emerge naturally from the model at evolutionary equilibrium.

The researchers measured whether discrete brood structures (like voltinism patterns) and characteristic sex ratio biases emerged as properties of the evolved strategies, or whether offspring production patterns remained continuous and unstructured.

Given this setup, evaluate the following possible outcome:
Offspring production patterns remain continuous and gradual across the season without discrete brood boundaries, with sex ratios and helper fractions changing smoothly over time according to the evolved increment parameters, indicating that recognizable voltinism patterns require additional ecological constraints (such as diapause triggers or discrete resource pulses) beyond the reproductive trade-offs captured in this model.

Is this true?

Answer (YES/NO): NO